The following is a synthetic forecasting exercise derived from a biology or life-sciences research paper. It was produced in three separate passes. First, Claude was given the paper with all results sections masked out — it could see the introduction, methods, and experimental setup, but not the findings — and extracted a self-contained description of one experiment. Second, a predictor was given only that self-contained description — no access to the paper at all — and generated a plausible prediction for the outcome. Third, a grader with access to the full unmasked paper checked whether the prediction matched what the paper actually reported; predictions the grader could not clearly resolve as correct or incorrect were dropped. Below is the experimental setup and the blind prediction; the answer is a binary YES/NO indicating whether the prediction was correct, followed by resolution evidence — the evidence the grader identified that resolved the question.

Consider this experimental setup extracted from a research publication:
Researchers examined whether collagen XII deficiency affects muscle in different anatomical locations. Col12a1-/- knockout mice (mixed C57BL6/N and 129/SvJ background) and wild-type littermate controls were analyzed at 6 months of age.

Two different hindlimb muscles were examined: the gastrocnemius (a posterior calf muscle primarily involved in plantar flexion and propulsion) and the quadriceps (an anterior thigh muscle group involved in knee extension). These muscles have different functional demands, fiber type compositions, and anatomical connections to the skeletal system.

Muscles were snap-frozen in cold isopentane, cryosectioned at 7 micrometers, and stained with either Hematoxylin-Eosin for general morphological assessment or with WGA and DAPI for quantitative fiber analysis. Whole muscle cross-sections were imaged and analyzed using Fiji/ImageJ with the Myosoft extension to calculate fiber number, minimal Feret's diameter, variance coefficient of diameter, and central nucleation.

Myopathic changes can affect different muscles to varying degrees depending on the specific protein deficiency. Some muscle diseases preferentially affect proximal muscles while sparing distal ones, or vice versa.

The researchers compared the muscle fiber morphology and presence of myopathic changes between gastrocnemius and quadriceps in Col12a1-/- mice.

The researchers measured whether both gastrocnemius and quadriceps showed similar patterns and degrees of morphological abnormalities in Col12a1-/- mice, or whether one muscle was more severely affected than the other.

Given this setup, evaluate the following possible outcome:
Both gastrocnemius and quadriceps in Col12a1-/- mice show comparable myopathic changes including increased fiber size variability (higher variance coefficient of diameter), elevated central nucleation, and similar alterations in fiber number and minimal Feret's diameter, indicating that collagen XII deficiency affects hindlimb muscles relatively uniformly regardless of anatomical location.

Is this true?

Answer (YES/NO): NO